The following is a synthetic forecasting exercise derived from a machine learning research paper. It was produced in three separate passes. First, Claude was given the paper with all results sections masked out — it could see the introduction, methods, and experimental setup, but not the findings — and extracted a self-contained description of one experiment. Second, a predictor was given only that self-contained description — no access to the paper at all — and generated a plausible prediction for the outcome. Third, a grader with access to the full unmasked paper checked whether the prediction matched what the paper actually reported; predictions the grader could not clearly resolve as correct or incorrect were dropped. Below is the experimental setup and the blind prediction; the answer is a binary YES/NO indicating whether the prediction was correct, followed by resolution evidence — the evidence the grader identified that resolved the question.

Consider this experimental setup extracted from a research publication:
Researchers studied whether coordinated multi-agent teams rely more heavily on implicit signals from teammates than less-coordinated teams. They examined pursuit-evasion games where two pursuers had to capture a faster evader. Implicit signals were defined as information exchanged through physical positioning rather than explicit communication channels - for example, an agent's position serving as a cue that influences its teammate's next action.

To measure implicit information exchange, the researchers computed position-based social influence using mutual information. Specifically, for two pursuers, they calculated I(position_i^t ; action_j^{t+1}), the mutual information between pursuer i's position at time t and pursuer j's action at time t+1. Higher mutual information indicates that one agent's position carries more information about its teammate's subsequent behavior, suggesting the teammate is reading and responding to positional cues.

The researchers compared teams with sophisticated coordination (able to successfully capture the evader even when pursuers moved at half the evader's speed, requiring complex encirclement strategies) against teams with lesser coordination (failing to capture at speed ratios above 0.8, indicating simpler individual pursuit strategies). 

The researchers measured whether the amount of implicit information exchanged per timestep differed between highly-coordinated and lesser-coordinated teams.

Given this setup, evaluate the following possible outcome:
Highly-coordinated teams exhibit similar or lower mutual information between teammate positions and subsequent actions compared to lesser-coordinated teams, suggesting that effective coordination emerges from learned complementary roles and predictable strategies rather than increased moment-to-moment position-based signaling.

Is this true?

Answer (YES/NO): NO